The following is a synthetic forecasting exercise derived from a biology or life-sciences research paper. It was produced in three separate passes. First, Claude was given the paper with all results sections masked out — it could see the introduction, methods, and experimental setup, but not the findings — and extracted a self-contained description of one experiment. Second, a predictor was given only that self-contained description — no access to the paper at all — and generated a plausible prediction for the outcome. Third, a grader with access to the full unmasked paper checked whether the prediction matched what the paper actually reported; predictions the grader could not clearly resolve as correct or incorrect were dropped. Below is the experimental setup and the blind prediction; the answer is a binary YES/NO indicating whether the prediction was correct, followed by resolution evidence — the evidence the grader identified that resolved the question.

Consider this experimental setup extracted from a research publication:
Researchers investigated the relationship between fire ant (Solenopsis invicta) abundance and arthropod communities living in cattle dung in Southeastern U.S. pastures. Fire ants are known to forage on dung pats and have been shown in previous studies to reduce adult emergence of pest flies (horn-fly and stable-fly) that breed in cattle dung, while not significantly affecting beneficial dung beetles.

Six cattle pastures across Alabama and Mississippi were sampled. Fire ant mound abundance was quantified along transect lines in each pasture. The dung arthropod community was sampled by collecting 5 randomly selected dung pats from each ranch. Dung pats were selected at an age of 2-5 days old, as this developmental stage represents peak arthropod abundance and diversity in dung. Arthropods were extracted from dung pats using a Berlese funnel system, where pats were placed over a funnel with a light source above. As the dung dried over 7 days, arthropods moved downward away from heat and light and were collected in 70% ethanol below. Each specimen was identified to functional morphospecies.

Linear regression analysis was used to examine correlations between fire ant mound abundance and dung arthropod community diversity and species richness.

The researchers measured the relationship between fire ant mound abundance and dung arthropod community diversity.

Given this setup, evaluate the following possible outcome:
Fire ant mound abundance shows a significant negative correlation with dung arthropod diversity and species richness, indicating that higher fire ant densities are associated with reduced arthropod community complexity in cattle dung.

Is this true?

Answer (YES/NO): NO